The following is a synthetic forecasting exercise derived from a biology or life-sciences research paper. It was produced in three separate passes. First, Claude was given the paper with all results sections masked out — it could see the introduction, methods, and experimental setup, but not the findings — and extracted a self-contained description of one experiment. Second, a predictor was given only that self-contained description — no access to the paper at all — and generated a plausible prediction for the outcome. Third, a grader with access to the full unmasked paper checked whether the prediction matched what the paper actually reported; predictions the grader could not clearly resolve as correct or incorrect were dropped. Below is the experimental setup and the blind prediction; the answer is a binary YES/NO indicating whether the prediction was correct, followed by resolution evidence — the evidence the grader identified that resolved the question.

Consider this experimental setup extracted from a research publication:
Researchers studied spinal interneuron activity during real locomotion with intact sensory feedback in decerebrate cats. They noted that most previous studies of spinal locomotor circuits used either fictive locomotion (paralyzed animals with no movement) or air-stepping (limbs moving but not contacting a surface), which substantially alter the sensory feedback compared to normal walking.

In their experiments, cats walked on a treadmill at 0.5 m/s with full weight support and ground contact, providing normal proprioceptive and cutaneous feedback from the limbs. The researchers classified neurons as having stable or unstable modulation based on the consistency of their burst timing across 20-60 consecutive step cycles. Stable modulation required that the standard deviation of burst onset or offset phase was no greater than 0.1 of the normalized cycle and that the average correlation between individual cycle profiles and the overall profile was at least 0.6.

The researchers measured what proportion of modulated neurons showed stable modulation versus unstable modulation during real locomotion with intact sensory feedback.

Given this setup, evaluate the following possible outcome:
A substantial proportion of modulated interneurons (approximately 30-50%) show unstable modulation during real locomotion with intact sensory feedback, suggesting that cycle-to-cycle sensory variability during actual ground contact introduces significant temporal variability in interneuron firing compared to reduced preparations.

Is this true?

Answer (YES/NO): YES